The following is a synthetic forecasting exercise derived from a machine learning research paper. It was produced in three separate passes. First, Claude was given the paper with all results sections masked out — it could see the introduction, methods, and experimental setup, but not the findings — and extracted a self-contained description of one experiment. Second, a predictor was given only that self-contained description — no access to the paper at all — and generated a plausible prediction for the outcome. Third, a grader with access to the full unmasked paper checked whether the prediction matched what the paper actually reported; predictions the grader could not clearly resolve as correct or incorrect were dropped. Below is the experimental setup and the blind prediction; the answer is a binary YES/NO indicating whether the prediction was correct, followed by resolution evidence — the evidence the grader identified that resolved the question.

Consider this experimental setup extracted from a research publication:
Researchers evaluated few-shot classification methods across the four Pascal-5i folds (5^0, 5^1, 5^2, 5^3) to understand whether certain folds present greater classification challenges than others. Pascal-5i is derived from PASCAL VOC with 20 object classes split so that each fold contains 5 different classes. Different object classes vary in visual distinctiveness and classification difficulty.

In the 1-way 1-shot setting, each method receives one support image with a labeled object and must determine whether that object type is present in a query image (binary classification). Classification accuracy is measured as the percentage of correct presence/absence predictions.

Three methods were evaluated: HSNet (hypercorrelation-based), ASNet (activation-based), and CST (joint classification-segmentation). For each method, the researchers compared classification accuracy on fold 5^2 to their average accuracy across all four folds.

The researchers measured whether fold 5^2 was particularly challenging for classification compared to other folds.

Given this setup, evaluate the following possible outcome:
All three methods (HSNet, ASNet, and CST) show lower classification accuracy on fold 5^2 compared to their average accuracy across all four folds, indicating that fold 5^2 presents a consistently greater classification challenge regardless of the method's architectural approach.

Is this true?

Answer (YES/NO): YES